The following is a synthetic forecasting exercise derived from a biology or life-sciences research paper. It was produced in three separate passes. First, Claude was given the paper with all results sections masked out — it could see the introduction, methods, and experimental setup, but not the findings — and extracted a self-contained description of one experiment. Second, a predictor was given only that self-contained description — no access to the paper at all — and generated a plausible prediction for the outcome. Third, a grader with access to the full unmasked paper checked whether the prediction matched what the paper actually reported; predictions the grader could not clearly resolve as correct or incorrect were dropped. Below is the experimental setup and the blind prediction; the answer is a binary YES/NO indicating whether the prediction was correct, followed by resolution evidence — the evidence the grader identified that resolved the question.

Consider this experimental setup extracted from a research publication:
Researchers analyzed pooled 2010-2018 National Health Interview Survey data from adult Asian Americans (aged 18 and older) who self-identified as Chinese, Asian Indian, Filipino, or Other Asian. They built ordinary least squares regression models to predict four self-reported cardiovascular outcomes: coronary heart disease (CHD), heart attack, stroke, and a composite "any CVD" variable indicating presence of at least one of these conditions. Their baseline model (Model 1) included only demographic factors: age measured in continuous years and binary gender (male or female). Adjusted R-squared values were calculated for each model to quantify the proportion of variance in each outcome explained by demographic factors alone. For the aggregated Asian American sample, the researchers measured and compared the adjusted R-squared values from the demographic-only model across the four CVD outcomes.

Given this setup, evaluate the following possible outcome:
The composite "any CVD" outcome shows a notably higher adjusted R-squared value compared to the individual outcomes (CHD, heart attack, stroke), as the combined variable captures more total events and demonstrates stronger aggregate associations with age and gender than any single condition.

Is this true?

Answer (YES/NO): YES